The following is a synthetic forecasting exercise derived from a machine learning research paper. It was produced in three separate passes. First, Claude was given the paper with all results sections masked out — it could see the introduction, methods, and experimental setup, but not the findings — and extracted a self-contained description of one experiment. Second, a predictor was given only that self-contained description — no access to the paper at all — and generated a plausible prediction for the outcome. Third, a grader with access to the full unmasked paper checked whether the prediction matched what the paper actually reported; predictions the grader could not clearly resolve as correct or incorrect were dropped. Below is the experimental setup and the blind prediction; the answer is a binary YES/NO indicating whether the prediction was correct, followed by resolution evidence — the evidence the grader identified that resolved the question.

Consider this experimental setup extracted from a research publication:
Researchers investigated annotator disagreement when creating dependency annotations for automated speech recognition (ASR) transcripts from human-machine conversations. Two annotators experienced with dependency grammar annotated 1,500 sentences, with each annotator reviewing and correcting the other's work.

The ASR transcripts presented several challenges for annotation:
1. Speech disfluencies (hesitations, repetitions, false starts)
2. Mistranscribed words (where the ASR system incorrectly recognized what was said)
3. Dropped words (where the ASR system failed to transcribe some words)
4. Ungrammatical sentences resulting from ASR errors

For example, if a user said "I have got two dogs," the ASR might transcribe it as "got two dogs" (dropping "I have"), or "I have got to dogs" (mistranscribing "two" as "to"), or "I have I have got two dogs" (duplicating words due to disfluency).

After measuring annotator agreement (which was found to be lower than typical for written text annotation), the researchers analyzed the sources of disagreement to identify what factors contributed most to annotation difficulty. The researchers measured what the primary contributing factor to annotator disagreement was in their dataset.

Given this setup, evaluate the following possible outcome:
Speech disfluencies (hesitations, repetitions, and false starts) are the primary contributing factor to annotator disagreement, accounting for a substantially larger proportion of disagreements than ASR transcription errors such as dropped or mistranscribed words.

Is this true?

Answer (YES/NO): NO